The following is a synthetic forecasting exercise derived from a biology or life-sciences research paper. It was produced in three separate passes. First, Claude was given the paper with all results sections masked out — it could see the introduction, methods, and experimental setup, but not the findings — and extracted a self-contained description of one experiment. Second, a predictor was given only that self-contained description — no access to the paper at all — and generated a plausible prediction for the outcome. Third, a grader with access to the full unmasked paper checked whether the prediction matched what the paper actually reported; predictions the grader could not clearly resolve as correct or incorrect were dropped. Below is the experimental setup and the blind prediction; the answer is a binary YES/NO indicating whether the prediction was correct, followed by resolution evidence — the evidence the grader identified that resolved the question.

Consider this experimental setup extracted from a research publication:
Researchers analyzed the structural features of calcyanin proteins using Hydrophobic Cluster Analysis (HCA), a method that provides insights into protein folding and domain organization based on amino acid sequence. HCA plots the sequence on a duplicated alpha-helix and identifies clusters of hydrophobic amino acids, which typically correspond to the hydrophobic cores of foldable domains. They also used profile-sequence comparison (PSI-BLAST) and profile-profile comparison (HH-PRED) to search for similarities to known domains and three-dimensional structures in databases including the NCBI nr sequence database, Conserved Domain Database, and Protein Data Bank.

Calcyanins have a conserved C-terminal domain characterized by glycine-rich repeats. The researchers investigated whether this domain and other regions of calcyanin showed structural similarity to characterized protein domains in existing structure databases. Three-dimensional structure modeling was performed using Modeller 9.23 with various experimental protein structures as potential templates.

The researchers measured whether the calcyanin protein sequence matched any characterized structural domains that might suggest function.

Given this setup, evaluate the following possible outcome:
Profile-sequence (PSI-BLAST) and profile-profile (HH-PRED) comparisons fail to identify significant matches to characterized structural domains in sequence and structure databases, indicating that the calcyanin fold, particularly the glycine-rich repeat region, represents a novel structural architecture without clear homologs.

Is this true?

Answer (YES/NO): NO